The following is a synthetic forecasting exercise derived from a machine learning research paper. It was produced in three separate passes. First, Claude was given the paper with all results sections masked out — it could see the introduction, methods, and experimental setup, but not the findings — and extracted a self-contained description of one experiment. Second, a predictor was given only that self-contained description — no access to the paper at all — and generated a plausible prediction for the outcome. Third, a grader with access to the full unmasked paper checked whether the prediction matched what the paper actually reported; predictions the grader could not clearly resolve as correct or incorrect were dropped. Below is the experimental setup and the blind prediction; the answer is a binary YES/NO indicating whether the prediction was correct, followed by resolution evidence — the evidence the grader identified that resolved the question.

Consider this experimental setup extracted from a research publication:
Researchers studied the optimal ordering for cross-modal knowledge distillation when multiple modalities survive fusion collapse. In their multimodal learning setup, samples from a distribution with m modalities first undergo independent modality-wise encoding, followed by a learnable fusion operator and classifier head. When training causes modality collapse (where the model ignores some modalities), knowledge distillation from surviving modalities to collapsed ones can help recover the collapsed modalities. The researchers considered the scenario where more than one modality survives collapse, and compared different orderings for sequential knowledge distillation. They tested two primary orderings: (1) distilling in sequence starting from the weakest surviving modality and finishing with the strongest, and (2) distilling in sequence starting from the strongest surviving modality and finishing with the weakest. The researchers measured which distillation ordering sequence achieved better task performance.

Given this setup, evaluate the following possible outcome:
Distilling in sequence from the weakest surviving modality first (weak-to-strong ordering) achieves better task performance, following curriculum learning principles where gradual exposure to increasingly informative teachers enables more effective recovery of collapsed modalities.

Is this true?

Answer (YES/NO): YES